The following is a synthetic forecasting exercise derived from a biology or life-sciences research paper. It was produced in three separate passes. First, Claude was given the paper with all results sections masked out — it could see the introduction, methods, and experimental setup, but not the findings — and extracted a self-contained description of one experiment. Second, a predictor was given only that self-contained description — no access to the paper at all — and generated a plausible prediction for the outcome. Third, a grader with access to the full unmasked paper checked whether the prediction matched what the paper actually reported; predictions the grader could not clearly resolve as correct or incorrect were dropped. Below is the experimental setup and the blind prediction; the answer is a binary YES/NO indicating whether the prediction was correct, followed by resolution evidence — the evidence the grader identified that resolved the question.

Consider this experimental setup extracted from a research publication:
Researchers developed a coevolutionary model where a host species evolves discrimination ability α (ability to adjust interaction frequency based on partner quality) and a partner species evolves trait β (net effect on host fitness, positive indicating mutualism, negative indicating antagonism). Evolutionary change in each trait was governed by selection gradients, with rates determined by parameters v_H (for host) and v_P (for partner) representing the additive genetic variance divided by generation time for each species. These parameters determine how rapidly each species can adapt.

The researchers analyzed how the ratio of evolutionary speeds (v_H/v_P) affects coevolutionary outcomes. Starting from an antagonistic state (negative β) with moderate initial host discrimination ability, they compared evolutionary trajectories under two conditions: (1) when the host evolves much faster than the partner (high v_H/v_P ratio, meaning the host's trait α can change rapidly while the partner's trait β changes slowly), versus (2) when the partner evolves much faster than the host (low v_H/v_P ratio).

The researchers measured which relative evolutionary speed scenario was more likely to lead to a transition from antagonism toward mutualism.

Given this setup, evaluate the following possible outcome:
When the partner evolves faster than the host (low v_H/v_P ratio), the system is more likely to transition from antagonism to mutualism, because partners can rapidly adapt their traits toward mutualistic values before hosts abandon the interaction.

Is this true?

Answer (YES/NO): NO